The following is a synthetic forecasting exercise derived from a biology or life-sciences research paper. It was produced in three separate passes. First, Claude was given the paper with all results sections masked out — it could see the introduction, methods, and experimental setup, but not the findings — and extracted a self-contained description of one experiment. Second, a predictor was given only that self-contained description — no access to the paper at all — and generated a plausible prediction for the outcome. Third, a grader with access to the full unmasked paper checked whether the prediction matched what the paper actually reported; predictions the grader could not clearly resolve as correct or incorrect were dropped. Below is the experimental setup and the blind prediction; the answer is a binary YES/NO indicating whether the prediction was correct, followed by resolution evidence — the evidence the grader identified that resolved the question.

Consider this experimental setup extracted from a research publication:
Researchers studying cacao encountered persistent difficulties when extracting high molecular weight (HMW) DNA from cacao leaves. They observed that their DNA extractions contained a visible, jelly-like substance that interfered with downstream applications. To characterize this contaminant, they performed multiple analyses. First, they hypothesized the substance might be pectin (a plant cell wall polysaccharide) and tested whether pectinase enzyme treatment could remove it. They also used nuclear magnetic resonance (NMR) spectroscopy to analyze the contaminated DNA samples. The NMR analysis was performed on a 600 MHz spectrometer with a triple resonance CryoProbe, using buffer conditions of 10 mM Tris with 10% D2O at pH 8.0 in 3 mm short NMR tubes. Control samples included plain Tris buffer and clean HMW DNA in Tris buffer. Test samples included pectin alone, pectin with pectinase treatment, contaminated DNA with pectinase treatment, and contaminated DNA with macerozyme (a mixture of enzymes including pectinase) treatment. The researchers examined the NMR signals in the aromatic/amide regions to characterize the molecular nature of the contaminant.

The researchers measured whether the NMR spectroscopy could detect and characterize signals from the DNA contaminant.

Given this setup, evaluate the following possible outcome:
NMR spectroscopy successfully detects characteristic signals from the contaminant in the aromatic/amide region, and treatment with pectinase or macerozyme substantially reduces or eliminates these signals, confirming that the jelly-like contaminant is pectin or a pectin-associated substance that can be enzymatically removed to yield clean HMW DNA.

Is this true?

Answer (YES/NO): NO